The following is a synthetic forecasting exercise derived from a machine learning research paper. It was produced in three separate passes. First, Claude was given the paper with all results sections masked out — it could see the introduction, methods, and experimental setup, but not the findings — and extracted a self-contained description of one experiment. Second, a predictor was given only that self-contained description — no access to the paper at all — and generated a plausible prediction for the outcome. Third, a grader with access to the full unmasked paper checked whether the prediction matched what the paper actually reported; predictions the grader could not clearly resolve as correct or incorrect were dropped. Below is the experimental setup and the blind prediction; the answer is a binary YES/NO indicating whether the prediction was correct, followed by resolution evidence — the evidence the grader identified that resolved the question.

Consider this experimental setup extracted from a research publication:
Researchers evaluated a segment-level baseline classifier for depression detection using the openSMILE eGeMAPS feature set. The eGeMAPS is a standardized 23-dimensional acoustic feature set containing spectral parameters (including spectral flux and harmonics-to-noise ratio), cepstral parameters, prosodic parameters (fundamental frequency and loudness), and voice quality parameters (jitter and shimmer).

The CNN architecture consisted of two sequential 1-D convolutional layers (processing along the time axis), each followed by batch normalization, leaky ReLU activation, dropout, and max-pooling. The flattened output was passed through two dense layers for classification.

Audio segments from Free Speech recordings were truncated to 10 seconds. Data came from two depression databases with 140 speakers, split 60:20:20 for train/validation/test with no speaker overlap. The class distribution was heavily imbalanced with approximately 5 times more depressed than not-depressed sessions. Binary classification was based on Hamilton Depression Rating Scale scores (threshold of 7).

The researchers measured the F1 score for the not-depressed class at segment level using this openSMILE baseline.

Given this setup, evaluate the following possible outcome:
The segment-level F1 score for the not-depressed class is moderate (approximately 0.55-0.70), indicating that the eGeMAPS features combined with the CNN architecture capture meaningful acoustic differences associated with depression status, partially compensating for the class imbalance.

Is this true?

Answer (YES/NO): NO